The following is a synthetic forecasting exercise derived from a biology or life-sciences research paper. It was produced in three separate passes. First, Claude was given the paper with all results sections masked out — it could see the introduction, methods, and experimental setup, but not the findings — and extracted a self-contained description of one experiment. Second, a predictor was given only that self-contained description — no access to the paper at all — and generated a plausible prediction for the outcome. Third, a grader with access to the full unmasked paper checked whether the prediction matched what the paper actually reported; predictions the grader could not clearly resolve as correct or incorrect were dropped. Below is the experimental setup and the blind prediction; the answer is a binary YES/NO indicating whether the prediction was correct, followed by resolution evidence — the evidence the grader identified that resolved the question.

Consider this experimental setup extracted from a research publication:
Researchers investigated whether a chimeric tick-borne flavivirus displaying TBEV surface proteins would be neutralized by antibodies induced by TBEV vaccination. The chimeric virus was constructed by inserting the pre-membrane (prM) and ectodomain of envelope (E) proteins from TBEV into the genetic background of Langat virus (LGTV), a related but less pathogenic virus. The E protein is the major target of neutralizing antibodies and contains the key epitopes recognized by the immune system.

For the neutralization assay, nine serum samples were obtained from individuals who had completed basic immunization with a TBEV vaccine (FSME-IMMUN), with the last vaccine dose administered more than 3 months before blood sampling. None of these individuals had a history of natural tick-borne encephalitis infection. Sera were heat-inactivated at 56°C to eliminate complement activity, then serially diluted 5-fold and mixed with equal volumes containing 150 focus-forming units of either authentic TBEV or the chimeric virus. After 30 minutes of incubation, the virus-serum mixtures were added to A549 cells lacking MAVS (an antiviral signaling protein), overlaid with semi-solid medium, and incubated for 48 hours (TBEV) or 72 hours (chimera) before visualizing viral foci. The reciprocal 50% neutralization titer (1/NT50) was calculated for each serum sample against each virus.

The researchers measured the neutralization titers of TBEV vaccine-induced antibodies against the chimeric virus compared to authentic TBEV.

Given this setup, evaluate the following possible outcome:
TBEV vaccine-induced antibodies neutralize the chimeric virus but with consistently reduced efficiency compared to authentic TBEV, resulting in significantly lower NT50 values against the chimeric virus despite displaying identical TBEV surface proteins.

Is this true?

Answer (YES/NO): NO